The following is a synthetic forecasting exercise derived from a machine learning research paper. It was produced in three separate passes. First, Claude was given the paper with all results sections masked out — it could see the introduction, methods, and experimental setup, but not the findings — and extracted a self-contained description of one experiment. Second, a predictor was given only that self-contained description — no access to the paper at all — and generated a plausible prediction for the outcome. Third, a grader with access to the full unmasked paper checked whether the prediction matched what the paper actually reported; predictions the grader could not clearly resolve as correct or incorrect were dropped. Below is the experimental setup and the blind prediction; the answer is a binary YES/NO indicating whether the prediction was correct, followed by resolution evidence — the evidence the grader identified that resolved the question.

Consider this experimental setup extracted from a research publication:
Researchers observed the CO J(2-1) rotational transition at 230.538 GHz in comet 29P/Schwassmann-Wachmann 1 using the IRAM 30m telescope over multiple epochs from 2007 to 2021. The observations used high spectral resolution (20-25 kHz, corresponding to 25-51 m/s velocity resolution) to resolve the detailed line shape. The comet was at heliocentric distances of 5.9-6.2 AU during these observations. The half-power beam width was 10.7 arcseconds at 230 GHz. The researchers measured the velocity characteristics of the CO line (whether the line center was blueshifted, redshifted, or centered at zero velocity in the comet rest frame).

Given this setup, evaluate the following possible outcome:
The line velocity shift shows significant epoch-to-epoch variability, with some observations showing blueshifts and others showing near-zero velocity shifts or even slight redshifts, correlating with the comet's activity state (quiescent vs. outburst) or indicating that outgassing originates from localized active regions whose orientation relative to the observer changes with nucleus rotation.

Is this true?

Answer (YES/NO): NO